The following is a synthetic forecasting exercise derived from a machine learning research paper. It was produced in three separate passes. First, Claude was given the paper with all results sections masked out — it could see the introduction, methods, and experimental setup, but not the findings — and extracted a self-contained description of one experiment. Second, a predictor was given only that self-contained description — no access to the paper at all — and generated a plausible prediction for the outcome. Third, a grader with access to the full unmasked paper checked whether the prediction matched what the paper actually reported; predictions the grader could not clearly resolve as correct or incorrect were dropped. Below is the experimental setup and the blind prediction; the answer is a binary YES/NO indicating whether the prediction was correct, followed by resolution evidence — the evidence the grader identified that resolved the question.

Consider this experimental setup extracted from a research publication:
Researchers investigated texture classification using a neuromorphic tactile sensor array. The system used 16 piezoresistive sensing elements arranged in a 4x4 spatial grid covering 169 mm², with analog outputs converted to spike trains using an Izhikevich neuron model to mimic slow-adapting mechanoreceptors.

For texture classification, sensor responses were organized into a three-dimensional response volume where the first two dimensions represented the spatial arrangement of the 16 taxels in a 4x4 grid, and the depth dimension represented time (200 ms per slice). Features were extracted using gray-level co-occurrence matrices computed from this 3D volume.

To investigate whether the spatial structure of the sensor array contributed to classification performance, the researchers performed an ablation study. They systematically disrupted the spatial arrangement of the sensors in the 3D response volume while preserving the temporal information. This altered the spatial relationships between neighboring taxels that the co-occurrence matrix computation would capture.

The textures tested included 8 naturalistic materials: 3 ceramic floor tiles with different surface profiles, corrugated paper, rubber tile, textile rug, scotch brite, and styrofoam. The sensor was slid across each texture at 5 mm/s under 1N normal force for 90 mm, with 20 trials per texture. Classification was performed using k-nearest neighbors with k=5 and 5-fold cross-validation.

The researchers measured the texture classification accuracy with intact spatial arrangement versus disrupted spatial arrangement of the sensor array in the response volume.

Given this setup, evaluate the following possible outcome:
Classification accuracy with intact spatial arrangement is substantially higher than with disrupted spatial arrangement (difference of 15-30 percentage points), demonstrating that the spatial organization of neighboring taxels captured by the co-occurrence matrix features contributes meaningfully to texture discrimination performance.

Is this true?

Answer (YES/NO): YES